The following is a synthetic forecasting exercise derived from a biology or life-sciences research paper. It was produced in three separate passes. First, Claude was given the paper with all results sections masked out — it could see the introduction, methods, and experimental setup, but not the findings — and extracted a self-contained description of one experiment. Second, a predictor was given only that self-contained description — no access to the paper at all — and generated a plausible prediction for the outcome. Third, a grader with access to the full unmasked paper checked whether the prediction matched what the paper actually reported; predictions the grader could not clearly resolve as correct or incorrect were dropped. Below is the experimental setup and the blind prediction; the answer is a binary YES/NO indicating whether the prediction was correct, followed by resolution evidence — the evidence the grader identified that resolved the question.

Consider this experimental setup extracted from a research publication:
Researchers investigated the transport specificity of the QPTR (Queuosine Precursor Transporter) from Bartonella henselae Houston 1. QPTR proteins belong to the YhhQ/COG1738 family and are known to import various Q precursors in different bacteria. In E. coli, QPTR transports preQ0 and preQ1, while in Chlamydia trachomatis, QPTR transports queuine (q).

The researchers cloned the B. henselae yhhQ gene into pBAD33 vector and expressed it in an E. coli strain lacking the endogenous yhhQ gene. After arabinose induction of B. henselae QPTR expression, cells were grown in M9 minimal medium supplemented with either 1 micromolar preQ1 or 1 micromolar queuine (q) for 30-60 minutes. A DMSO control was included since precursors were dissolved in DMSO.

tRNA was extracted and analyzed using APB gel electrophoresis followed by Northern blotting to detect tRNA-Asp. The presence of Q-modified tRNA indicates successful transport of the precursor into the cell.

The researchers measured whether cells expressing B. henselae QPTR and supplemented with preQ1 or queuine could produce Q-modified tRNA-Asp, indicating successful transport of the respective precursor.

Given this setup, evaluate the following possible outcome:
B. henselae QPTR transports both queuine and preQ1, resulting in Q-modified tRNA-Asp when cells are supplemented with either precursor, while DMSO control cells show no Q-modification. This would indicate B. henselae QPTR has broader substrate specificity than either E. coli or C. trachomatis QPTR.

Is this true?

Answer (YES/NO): YES